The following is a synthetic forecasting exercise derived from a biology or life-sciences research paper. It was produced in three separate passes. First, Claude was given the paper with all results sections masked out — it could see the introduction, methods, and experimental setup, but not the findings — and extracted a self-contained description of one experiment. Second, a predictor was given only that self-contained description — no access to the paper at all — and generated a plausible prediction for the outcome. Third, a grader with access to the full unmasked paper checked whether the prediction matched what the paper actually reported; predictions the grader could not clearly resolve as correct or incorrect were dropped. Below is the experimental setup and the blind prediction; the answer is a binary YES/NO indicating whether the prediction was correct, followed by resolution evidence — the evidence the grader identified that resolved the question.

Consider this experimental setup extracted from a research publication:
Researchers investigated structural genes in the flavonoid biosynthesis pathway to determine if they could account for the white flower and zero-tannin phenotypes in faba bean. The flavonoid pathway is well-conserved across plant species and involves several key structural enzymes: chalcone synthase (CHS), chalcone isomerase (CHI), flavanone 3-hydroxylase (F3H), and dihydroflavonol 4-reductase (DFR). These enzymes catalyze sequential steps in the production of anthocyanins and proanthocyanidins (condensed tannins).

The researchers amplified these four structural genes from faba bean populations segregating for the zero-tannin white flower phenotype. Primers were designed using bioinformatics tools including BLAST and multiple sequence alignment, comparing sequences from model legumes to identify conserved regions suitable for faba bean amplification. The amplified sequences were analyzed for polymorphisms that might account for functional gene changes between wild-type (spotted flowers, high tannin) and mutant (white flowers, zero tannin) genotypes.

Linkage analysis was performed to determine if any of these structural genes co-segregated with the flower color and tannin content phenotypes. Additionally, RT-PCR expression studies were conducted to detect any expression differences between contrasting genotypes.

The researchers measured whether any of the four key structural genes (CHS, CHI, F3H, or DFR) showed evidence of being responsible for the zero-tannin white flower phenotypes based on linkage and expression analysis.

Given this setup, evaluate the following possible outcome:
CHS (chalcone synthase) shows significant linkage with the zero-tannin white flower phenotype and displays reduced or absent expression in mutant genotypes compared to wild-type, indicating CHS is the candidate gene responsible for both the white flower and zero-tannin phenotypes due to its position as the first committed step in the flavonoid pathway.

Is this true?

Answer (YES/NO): NO